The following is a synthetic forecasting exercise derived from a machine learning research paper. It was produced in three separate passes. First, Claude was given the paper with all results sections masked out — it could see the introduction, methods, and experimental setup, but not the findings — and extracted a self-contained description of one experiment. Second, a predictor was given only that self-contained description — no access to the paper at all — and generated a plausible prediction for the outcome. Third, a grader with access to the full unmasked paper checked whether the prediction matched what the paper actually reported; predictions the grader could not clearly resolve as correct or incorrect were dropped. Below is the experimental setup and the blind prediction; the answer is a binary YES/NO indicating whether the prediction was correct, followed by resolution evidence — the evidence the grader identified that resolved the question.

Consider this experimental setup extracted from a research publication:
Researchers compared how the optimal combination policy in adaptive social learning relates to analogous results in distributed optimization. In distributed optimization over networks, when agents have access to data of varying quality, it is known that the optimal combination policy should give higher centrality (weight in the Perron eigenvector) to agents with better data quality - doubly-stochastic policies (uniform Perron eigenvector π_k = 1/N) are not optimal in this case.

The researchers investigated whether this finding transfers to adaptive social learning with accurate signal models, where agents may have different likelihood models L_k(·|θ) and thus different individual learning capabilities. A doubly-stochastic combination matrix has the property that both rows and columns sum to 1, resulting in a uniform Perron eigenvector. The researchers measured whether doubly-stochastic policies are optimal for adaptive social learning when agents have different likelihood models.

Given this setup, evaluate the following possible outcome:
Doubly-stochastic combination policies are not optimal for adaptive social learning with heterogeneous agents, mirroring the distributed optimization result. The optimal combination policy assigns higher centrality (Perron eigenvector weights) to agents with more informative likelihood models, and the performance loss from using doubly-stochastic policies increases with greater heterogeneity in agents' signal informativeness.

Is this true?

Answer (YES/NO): NO